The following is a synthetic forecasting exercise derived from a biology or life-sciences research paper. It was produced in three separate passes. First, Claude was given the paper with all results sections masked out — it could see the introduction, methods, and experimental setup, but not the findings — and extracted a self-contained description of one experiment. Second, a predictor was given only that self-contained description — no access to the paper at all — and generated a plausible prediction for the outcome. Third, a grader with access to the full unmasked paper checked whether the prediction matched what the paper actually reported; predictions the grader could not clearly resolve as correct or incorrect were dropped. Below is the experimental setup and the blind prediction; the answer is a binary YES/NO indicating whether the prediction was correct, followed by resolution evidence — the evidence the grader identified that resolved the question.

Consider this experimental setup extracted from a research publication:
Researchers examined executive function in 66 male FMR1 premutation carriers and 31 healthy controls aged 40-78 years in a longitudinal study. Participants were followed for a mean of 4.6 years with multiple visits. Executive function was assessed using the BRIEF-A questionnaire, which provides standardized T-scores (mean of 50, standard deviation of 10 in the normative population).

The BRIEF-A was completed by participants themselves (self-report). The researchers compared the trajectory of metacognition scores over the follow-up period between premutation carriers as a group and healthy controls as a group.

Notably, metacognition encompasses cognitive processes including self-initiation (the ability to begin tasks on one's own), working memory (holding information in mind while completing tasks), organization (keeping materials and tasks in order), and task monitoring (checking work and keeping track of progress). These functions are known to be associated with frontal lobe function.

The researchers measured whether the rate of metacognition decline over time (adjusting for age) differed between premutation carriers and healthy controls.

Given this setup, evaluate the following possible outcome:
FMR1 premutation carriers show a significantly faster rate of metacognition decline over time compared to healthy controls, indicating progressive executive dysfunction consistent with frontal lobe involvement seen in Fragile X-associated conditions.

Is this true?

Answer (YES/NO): YES